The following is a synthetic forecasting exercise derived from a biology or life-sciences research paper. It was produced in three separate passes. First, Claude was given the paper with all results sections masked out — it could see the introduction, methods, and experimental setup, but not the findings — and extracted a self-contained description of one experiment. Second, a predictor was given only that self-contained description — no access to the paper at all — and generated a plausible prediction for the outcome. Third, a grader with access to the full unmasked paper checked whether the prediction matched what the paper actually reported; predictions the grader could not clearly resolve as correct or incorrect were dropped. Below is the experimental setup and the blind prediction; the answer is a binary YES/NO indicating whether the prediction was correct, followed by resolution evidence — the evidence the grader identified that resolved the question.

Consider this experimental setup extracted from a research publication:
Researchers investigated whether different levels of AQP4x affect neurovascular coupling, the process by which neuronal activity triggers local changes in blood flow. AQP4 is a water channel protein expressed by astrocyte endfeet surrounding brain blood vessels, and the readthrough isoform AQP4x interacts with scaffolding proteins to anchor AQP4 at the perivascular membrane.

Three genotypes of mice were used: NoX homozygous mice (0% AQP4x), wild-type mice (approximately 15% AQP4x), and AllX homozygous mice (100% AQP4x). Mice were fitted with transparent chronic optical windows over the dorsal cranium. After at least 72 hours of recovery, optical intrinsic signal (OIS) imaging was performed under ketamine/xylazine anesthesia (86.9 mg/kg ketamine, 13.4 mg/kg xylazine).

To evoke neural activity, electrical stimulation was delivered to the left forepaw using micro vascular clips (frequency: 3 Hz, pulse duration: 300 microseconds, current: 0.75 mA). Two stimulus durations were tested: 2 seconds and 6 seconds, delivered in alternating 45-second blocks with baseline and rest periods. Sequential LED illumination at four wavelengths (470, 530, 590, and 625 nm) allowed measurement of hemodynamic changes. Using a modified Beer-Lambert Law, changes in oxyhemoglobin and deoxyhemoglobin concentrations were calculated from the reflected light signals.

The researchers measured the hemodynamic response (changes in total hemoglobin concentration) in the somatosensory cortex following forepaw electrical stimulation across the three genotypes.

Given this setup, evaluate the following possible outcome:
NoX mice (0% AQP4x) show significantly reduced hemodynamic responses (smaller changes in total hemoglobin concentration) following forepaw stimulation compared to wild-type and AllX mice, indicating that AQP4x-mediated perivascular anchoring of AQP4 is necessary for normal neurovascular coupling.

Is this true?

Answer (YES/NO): NO